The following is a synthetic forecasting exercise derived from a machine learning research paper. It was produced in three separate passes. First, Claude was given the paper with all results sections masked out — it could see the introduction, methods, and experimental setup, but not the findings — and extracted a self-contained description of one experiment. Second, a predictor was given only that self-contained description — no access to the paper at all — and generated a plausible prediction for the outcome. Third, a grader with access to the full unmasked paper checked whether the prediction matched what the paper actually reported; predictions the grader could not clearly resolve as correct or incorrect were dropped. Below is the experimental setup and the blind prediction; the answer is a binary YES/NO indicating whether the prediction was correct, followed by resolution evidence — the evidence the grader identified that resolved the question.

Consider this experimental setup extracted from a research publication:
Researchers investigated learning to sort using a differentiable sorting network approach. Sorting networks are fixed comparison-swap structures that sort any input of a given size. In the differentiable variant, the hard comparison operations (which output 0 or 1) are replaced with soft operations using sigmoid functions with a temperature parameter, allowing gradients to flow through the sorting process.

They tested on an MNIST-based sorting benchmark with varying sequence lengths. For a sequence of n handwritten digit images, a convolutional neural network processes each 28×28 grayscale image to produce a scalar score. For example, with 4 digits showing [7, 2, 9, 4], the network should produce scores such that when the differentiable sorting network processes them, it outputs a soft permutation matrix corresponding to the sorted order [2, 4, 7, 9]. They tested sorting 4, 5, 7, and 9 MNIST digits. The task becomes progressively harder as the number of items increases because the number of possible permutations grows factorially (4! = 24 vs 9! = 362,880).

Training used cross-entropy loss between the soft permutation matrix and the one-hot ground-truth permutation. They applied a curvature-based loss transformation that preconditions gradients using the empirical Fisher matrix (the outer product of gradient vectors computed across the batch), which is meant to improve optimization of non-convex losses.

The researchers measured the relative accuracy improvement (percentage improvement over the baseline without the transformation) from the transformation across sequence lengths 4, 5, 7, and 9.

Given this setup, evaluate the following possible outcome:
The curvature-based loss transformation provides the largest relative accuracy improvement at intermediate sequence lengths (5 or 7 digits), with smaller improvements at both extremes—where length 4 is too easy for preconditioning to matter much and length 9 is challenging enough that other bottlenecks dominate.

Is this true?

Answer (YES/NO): NO